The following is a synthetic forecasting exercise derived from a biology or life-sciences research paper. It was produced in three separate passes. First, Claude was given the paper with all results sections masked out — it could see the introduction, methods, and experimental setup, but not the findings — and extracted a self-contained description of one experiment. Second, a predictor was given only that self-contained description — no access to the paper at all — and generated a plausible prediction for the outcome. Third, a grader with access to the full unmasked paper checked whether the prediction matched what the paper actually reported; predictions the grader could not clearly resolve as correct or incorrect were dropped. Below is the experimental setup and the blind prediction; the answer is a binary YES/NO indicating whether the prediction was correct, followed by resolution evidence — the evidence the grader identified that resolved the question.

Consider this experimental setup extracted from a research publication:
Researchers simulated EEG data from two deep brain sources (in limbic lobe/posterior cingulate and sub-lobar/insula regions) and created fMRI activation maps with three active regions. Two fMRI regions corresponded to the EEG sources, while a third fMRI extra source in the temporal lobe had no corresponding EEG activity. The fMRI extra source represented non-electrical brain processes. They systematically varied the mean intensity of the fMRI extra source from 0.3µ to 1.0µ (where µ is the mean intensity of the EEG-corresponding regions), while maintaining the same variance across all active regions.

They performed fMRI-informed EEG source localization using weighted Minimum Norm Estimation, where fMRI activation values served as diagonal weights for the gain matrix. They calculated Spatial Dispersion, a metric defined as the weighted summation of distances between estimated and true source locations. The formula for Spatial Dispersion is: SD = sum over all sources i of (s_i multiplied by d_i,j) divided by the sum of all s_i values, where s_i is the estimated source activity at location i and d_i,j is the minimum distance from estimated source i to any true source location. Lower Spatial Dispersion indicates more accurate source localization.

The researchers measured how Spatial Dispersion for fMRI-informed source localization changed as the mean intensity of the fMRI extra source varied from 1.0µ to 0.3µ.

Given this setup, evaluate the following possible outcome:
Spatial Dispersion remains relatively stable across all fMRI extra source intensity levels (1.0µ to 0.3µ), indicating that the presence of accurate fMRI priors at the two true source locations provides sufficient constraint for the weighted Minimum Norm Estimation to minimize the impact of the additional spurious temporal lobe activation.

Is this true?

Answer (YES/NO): NO